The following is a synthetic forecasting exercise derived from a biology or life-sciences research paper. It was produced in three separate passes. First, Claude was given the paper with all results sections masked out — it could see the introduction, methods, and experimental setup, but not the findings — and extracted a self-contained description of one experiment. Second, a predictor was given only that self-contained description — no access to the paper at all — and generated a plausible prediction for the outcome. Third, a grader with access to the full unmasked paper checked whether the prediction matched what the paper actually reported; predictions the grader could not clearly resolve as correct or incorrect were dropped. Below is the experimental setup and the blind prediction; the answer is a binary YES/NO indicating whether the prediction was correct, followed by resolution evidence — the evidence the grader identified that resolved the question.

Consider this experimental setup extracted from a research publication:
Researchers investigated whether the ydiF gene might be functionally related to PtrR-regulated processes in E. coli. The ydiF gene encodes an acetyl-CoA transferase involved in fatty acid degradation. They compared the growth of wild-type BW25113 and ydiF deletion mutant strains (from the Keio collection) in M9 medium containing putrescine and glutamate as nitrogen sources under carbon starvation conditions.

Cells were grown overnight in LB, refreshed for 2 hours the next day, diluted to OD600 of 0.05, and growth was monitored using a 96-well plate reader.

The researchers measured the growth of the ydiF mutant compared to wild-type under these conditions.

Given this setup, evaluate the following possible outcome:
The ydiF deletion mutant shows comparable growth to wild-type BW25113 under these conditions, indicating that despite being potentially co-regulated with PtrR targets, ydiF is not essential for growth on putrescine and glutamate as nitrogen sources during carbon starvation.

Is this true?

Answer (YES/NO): NO